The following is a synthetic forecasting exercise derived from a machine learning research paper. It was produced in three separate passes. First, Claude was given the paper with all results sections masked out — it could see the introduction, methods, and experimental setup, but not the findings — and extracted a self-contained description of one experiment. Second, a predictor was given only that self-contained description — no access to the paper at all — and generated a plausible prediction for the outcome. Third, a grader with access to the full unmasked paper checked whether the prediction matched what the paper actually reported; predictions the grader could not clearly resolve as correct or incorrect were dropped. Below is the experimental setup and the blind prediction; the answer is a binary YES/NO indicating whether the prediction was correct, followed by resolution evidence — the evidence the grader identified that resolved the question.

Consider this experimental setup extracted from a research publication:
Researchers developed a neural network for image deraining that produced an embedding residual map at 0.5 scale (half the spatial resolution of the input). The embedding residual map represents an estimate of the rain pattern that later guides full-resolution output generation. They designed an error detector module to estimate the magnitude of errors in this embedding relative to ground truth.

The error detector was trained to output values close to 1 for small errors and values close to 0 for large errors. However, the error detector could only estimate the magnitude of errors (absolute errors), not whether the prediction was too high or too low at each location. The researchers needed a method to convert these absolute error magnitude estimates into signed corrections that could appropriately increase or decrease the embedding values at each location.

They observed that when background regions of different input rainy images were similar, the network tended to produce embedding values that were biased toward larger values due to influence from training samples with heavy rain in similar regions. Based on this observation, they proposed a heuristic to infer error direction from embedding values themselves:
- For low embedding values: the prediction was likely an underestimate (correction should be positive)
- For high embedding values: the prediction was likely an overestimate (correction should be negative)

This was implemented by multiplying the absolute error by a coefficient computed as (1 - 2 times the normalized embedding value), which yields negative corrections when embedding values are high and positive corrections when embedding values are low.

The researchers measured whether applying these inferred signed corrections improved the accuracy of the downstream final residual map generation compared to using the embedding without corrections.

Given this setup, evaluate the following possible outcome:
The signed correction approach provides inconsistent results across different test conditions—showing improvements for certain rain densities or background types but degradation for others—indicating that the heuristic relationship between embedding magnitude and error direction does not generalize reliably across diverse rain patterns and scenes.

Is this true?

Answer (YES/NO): NO